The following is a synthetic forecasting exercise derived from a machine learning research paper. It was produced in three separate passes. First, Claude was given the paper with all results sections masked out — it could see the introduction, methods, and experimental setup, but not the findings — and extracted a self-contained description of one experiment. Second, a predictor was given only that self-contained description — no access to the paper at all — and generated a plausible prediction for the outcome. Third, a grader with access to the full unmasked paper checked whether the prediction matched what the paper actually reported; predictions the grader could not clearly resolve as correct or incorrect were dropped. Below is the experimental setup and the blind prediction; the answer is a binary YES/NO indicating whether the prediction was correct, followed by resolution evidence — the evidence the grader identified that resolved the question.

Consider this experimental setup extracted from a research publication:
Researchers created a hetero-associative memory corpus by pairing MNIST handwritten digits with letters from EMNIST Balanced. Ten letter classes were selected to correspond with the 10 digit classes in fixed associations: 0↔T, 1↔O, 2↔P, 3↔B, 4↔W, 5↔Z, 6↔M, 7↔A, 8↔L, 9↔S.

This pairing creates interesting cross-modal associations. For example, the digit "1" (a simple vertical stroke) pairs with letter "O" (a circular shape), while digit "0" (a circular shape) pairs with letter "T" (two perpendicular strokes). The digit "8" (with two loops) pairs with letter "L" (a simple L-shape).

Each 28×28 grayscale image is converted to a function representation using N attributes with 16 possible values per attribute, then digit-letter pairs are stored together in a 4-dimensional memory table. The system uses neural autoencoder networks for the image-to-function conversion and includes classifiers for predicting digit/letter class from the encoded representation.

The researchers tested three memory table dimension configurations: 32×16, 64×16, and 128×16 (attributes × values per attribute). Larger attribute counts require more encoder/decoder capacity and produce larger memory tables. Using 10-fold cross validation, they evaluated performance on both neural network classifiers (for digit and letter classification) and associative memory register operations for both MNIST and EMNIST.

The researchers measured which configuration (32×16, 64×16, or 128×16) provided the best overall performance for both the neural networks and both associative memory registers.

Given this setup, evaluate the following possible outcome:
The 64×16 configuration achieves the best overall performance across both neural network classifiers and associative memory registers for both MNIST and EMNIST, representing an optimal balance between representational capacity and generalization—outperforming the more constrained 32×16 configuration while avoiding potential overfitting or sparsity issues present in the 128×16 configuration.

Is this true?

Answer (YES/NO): YES